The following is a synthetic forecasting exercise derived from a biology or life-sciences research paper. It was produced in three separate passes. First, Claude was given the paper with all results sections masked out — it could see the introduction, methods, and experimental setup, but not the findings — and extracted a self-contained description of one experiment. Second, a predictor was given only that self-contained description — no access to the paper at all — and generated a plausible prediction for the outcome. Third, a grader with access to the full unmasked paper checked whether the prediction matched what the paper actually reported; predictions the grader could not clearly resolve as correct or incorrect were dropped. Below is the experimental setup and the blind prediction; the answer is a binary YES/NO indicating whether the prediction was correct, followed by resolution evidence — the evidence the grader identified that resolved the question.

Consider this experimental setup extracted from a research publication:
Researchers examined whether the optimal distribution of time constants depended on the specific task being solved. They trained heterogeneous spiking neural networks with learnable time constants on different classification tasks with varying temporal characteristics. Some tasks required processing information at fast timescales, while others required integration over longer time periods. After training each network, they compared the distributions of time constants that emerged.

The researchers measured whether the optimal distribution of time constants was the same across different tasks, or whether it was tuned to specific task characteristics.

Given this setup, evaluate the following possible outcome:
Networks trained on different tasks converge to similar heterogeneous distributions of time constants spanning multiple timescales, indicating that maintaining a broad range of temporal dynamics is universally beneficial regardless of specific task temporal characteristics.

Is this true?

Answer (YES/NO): NO